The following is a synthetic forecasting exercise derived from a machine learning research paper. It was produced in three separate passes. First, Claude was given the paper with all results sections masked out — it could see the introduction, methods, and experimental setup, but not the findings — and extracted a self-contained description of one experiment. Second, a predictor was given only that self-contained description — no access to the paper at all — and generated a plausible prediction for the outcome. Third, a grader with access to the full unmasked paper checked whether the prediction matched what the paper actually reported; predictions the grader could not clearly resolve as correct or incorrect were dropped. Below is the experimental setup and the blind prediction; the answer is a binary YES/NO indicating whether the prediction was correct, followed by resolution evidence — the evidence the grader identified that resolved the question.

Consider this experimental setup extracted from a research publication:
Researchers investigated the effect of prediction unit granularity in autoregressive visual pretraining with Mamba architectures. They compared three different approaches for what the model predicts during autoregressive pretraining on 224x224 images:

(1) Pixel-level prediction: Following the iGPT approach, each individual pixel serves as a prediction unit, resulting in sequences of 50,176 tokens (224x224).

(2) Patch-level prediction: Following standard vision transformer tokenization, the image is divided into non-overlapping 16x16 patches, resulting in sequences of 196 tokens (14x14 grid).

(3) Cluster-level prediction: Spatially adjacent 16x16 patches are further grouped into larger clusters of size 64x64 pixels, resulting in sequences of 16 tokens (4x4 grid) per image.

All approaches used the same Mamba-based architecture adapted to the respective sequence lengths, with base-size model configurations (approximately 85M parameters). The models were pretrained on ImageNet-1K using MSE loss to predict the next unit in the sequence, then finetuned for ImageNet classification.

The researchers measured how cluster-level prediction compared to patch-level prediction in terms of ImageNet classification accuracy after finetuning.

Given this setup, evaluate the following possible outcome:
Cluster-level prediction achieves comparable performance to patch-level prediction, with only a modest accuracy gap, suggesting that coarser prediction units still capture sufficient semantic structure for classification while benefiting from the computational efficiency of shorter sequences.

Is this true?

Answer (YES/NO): NO